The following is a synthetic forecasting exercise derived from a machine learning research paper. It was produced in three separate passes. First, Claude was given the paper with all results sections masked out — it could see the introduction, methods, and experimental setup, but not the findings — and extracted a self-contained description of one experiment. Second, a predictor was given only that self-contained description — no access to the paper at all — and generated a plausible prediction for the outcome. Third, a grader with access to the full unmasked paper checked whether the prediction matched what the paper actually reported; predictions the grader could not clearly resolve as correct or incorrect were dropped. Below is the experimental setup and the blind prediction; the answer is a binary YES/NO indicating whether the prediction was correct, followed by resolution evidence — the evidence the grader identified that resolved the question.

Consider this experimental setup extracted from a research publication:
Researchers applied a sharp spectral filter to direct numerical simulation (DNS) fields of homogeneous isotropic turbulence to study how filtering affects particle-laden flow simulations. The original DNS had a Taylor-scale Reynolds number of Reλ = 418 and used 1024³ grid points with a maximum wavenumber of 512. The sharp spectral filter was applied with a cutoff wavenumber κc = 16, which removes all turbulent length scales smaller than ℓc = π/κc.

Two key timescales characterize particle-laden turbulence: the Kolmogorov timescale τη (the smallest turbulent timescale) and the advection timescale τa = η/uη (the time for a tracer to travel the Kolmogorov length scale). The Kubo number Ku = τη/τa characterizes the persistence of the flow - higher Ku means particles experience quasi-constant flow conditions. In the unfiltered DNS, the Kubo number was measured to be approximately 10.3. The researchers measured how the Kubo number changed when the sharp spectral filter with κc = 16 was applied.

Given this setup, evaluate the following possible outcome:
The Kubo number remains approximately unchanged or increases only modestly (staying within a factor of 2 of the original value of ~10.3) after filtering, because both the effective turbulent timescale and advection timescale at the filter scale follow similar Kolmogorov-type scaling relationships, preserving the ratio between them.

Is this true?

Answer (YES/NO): NO